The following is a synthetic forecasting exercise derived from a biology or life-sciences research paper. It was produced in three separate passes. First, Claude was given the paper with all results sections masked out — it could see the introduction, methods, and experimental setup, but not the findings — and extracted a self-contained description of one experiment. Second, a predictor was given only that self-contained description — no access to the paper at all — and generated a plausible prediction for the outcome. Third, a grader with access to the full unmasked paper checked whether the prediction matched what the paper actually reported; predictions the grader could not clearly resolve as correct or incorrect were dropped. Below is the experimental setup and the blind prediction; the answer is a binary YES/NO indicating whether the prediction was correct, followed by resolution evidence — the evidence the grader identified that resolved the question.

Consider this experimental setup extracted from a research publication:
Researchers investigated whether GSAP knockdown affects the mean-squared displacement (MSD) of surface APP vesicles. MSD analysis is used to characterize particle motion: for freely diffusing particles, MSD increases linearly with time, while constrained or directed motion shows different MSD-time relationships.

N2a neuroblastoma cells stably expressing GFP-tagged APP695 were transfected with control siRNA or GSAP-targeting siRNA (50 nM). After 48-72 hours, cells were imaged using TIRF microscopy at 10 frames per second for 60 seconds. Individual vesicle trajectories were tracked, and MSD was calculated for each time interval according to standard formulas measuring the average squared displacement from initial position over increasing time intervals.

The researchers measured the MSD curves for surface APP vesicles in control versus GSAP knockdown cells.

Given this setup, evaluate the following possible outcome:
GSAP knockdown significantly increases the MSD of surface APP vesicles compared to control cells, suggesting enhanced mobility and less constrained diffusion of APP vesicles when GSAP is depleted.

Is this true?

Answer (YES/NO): YES